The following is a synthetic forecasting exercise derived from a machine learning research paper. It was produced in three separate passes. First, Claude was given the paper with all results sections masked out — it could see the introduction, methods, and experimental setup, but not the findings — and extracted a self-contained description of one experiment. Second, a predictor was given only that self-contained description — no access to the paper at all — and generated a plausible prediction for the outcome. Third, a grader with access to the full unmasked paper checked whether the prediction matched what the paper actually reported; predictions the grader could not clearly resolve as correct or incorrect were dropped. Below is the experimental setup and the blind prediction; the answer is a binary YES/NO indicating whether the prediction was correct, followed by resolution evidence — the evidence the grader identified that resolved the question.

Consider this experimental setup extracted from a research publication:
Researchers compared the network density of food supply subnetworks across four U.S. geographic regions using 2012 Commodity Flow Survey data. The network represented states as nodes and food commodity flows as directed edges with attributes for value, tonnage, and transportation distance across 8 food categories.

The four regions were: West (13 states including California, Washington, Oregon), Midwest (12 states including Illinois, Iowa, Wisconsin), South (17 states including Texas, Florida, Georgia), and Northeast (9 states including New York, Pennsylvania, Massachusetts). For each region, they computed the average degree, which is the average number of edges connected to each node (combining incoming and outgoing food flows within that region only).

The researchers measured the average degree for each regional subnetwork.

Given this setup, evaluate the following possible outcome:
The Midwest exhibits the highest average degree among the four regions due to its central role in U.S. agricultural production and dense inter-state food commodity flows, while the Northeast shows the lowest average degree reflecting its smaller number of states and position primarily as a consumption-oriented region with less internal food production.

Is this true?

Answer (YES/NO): NO